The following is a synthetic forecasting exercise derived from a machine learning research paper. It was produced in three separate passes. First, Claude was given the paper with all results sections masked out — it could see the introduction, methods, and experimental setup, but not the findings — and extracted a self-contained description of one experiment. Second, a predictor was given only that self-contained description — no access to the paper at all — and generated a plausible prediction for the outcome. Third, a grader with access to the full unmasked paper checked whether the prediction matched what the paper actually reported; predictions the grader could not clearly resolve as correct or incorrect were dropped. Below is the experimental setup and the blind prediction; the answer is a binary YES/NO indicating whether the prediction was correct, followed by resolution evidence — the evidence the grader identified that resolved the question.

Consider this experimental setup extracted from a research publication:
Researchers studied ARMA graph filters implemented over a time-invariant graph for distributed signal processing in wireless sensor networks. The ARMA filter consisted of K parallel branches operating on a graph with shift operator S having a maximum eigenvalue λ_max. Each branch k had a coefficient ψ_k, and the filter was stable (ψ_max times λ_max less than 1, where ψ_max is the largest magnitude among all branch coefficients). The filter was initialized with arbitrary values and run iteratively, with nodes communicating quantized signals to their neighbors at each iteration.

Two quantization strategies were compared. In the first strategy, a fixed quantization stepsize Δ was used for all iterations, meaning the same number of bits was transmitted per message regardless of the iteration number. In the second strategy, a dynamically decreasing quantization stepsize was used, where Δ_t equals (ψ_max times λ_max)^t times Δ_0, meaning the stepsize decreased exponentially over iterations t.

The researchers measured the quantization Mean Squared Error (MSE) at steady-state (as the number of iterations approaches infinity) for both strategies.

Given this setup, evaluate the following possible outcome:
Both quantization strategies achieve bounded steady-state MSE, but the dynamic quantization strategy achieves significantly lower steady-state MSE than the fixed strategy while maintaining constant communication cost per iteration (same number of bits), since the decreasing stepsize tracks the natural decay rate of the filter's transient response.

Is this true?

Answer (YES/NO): NO